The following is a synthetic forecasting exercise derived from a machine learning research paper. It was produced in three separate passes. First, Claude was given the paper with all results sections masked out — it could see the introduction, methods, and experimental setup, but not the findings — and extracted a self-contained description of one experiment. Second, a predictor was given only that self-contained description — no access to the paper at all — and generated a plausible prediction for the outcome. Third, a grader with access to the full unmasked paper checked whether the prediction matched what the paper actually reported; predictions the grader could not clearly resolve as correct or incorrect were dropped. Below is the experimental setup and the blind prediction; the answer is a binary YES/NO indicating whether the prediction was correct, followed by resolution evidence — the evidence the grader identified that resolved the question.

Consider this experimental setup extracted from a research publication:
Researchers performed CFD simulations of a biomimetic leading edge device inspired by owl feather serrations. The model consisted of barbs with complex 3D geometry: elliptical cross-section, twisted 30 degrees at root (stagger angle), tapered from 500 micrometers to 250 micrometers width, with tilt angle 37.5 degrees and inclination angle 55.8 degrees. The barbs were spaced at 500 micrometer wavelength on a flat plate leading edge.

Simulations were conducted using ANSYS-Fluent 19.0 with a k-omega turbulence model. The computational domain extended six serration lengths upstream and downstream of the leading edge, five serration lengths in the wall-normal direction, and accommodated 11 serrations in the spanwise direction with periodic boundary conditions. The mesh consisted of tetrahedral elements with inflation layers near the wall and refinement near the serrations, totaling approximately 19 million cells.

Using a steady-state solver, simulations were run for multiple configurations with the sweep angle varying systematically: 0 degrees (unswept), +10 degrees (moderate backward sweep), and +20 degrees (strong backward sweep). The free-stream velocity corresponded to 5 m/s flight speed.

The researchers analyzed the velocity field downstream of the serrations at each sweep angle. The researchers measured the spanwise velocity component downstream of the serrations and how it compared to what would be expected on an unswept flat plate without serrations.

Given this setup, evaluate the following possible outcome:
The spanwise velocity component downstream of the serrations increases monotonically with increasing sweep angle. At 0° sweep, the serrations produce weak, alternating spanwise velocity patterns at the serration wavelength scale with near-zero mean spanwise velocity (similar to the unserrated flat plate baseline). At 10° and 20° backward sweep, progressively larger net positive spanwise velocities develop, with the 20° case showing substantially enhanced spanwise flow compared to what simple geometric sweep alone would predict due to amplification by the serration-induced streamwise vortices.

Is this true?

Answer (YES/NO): NO